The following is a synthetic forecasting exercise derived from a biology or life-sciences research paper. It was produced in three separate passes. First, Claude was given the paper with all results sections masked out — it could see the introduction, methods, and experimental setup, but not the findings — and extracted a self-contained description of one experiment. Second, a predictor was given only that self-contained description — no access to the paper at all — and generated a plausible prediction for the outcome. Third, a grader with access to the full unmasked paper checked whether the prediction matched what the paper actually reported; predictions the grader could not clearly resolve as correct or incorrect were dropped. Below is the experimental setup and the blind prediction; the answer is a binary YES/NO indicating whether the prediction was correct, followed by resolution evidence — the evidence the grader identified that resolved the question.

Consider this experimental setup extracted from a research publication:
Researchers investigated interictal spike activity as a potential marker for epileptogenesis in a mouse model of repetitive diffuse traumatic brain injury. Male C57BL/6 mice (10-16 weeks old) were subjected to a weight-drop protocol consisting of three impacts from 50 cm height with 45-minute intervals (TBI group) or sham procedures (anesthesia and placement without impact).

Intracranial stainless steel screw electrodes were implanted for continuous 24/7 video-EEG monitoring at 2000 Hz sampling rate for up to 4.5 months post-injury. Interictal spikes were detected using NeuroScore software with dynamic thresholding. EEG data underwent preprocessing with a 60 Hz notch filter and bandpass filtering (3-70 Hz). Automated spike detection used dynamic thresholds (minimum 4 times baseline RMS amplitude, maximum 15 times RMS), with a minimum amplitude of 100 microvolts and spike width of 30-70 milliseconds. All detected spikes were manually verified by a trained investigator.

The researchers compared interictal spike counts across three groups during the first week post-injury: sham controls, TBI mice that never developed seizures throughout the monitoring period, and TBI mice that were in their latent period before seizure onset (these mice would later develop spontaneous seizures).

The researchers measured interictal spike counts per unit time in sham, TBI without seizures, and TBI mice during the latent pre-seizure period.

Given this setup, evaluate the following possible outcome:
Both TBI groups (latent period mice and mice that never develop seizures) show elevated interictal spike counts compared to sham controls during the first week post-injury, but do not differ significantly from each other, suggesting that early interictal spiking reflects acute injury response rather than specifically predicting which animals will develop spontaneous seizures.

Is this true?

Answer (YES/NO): YES